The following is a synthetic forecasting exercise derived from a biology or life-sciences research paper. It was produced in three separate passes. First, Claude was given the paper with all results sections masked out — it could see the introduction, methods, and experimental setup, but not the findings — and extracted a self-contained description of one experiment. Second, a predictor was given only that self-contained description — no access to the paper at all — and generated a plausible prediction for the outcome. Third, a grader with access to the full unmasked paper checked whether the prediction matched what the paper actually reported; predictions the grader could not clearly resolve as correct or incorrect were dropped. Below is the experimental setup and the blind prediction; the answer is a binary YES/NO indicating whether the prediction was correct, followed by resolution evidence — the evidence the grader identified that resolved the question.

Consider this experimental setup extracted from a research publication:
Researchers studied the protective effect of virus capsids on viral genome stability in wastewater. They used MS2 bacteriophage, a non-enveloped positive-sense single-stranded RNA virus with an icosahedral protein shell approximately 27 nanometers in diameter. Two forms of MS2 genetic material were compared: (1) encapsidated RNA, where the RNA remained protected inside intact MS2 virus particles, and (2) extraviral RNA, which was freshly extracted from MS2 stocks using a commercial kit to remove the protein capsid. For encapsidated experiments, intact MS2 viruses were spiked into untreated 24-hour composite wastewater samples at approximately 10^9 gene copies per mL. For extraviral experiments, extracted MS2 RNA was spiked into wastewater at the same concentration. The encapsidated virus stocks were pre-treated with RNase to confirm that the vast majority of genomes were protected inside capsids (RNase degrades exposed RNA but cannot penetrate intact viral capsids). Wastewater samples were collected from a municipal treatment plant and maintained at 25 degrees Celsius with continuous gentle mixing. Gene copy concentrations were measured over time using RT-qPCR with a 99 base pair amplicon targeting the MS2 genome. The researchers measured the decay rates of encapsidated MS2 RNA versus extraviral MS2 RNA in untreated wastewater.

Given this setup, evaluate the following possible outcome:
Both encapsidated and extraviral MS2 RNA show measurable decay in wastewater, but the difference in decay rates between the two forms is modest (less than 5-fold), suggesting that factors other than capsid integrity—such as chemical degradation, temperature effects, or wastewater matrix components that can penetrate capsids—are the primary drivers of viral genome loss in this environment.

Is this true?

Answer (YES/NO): NO